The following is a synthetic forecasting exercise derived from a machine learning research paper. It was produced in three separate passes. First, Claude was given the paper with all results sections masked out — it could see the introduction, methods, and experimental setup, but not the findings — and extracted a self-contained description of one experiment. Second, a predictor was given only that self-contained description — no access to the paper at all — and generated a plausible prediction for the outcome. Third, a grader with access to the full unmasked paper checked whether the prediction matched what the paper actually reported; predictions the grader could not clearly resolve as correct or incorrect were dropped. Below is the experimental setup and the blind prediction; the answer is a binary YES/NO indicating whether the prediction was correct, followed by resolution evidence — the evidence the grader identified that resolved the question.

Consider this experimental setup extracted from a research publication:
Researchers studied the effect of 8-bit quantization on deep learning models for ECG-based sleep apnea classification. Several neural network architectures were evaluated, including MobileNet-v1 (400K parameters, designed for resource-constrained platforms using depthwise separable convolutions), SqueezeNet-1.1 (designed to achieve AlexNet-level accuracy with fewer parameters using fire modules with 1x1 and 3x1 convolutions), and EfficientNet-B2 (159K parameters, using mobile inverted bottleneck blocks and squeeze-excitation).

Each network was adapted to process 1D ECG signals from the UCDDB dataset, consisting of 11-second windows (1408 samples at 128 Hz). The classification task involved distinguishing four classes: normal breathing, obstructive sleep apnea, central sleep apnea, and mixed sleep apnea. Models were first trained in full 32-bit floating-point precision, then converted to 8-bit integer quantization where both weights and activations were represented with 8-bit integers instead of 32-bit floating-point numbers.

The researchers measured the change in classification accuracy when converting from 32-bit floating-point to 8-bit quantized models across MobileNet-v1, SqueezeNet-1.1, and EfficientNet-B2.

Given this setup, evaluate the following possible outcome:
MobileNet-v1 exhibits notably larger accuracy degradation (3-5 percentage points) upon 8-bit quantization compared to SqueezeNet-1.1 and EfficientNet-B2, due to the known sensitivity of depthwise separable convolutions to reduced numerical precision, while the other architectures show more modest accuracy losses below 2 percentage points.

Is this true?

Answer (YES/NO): NO